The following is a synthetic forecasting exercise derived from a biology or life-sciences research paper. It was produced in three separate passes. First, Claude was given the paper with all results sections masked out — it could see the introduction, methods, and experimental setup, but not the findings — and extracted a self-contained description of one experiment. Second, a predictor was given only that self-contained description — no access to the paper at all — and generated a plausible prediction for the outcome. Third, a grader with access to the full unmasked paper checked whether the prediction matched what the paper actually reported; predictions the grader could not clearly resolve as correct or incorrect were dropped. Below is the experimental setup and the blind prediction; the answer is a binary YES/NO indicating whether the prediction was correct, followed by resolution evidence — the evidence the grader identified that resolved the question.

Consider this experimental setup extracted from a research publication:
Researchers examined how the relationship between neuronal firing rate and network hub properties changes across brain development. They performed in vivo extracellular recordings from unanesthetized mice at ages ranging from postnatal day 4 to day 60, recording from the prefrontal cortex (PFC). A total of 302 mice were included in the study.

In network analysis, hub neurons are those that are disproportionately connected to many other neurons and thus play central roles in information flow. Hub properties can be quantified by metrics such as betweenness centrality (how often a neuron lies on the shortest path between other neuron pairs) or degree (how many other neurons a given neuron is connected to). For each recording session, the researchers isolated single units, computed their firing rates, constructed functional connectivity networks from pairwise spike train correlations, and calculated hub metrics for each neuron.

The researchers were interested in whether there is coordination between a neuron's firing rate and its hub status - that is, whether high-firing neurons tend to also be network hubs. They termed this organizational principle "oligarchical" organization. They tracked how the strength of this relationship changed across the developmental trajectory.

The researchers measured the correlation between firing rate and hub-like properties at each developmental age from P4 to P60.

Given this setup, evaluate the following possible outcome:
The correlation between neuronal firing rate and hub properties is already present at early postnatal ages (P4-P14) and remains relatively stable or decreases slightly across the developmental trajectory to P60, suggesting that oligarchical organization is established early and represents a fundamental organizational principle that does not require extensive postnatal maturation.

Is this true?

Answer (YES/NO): NO